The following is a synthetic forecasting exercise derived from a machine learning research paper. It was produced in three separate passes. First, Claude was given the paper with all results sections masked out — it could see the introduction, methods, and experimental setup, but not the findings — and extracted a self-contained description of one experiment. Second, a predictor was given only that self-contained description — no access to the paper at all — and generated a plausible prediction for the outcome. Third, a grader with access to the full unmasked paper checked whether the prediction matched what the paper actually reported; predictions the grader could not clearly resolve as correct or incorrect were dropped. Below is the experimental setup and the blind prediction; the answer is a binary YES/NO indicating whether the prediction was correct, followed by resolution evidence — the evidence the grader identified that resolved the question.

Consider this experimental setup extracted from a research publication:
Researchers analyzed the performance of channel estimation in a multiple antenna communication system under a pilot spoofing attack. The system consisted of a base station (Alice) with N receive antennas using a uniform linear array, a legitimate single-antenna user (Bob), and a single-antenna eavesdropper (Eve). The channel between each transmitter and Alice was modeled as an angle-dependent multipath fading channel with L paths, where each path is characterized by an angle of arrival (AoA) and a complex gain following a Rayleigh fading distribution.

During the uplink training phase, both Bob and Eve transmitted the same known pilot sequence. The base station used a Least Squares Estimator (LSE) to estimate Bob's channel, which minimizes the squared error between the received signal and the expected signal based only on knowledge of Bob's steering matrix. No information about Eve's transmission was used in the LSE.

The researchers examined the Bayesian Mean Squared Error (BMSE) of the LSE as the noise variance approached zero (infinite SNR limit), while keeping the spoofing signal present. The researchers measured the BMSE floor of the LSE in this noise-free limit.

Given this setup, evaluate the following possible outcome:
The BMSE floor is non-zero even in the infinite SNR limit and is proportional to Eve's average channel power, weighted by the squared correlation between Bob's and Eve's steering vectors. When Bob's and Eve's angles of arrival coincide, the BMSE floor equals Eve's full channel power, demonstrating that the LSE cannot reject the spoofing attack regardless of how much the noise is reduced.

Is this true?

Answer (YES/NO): NO